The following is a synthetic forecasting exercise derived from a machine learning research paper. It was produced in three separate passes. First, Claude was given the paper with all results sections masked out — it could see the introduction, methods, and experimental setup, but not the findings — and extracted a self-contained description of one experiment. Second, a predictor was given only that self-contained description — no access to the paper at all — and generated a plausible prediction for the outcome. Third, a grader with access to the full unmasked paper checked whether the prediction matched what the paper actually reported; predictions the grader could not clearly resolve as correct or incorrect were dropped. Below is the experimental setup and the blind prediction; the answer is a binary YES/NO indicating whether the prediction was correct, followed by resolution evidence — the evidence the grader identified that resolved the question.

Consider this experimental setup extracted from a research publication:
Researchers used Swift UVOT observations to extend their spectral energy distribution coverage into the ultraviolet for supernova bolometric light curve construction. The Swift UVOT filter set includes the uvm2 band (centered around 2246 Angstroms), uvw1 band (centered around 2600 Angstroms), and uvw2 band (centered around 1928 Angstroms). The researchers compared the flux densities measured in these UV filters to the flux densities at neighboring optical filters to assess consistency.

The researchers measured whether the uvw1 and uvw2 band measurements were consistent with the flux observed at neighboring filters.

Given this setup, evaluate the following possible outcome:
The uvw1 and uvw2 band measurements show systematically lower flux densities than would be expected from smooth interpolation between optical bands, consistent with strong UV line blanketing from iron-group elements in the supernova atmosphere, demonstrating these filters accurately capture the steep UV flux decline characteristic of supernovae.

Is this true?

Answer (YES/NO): NO